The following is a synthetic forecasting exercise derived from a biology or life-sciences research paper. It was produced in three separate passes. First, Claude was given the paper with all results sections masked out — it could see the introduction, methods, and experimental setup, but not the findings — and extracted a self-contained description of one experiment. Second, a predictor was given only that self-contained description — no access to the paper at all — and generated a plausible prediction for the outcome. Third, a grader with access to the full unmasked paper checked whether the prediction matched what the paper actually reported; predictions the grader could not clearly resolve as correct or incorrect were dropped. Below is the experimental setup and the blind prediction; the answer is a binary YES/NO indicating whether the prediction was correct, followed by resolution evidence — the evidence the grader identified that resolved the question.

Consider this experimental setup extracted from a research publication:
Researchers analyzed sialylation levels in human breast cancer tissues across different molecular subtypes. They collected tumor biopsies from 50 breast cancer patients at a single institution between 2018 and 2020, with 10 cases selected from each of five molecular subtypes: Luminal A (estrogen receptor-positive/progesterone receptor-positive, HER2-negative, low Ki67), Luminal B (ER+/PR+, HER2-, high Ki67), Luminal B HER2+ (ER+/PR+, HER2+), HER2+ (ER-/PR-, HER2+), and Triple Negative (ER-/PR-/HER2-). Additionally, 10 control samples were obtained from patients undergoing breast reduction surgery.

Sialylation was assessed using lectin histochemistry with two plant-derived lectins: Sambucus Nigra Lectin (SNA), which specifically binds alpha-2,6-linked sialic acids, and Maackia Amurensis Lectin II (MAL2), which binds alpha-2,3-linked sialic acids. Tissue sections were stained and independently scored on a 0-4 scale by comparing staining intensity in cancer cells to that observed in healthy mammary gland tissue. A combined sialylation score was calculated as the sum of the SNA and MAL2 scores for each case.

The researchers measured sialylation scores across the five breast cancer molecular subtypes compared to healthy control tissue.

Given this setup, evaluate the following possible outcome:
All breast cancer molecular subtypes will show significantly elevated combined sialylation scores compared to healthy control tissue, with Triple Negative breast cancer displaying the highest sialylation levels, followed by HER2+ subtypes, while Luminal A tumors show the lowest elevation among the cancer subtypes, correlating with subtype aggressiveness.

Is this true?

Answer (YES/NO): NO